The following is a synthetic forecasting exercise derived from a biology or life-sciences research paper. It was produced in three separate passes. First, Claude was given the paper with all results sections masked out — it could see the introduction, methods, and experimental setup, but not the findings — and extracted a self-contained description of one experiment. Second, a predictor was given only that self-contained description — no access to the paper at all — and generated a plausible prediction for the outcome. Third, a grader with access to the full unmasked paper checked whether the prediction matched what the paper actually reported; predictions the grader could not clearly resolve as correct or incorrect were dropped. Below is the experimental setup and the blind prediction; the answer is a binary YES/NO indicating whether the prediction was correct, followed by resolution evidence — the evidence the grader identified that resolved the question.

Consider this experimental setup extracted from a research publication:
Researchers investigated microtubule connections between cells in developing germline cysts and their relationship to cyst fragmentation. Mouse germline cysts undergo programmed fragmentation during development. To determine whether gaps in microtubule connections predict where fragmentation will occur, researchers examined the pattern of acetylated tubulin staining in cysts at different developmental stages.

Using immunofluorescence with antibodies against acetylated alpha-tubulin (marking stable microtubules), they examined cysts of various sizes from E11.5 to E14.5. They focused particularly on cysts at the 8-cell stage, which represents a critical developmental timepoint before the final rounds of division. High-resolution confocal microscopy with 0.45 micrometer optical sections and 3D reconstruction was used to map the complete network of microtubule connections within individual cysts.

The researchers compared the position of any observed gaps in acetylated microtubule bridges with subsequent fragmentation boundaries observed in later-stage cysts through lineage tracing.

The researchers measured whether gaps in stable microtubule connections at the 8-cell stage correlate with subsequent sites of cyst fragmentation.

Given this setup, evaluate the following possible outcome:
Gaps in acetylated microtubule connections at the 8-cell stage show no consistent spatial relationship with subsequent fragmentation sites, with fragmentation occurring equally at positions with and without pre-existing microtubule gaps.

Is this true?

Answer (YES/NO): NO